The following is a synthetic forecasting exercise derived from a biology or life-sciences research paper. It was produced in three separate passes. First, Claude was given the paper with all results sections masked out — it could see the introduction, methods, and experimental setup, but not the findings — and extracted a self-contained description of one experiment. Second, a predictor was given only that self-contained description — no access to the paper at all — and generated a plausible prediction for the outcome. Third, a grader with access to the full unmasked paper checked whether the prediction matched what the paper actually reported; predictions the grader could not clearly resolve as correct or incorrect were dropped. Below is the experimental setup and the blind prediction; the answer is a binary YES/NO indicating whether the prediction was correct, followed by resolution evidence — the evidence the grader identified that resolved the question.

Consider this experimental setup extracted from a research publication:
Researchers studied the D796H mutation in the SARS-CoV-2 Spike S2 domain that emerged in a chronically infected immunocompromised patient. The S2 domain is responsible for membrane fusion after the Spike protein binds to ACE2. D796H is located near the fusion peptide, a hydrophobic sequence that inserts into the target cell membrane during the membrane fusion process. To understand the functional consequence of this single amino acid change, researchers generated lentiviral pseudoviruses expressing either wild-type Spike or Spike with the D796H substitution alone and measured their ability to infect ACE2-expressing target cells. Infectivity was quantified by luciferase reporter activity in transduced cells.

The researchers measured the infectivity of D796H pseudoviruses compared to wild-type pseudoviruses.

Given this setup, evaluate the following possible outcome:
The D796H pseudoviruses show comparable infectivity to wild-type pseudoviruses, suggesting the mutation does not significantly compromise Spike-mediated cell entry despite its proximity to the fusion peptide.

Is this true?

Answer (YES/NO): NO